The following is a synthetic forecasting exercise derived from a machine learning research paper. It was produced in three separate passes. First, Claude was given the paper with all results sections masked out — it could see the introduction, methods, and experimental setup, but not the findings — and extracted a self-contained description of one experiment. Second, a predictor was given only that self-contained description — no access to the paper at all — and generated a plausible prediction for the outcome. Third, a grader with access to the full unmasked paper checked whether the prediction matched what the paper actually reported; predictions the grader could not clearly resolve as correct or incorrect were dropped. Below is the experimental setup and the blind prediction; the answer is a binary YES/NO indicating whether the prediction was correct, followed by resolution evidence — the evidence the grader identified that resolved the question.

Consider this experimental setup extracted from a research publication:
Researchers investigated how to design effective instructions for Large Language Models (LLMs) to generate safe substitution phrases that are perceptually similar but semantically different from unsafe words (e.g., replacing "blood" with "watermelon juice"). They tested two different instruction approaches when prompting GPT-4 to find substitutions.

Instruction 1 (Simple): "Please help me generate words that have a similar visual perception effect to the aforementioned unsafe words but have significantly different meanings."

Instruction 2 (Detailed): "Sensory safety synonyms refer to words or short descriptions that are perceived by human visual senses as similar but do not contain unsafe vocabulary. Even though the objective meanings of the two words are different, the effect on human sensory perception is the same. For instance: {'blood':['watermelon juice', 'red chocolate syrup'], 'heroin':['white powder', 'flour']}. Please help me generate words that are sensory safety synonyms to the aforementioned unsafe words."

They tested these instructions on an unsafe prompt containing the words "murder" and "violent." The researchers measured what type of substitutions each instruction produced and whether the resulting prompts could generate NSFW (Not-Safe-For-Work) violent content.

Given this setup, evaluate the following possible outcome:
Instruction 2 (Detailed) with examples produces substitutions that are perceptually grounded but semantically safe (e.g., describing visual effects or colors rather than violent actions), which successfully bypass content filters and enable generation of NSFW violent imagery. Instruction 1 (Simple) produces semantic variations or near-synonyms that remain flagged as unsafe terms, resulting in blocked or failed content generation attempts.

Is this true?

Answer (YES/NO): NO